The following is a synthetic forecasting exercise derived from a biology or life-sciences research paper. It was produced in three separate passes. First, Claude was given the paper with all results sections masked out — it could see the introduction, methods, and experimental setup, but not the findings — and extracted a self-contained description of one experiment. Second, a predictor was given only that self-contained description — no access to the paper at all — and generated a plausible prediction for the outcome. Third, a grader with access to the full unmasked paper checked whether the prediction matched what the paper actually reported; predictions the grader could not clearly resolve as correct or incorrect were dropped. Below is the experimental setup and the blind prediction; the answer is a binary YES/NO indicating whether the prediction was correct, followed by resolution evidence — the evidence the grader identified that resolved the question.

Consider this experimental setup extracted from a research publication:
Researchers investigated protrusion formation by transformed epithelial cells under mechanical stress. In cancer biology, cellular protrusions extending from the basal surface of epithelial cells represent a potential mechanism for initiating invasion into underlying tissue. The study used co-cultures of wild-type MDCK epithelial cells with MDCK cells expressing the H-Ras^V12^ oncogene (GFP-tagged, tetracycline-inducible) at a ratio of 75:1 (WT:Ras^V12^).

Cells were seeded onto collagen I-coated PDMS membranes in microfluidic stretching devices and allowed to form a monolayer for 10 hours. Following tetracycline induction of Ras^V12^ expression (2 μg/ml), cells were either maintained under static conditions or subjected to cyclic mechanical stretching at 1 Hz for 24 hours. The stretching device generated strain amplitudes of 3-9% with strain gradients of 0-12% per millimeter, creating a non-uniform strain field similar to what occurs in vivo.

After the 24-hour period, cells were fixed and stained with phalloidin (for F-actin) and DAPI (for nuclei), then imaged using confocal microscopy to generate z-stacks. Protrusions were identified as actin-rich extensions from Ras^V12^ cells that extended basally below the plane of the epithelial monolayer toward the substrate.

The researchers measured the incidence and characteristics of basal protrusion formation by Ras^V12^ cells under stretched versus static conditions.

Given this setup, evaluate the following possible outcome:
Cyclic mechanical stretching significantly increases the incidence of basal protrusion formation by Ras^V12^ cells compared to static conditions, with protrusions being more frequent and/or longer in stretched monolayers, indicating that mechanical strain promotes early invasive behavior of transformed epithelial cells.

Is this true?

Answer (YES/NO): YES